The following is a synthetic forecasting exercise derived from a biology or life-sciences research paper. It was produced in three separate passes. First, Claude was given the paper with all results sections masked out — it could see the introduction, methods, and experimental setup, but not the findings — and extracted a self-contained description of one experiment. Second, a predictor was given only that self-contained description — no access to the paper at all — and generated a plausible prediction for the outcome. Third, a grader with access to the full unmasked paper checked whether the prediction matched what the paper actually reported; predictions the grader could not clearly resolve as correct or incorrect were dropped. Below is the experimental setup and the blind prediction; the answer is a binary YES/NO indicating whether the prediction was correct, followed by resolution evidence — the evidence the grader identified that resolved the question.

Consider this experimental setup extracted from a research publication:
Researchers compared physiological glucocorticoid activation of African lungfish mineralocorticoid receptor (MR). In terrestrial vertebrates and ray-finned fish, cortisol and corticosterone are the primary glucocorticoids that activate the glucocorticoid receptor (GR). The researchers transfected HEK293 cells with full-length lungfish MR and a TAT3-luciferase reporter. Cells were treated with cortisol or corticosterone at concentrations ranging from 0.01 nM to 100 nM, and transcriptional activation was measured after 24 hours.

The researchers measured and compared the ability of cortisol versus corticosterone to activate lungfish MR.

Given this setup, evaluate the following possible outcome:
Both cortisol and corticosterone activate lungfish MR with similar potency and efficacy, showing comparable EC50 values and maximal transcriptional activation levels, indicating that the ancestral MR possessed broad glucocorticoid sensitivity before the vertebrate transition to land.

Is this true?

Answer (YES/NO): NO